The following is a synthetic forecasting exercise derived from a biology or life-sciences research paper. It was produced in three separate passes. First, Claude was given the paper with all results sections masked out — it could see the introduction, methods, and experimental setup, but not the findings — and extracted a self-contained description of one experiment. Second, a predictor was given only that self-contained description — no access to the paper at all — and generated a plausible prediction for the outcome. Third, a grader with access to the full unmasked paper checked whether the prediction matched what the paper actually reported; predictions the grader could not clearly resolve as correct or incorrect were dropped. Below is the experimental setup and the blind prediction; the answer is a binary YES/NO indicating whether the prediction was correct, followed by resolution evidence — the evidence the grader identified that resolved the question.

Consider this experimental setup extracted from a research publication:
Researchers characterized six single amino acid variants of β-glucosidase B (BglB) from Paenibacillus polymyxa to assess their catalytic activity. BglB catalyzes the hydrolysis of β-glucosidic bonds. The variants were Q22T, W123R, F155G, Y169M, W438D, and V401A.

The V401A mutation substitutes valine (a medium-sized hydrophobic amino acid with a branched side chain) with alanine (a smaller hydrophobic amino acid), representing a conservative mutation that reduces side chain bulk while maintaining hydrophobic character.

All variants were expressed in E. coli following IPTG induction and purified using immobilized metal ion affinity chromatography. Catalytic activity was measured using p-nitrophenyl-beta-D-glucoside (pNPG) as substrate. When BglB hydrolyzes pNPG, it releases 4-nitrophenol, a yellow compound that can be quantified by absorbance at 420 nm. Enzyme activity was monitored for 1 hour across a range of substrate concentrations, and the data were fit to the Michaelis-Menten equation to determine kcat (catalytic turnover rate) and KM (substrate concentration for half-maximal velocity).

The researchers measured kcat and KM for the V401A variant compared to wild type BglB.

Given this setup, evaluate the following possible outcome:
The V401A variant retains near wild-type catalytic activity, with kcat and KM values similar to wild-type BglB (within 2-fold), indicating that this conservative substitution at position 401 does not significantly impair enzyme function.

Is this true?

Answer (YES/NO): NO